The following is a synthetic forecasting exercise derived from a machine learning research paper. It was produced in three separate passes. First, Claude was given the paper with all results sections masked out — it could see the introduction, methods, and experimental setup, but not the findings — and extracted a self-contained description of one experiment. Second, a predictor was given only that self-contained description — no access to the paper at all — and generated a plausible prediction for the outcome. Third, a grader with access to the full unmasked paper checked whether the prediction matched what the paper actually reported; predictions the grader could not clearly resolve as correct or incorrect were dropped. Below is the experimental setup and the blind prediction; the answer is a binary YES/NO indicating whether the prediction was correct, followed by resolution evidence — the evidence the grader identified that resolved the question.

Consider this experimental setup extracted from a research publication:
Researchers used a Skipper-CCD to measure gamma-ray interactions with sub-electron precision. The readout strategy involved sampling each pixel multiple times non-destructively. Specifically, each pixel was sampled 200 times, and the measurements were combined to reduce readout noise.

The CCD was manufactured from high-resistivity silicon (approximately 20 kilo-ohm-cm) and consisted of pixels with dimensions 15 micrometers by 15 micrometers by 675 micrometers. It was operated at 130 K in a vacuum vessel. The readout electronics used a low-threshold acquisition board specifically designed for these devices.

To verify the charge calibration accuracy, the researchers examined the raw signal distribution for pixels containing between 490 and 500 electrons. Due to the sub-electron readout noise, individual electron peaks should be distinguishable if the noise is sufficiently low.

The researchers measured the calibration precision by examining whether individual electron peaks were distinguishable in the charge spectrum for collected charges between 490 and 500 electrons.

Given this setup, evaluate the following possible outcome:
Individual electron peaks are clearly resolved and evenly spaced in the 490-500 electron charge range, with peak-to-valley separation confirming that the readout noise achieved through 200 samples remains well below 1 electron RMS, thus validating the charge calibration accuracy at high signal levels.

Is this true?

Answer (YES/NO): YES